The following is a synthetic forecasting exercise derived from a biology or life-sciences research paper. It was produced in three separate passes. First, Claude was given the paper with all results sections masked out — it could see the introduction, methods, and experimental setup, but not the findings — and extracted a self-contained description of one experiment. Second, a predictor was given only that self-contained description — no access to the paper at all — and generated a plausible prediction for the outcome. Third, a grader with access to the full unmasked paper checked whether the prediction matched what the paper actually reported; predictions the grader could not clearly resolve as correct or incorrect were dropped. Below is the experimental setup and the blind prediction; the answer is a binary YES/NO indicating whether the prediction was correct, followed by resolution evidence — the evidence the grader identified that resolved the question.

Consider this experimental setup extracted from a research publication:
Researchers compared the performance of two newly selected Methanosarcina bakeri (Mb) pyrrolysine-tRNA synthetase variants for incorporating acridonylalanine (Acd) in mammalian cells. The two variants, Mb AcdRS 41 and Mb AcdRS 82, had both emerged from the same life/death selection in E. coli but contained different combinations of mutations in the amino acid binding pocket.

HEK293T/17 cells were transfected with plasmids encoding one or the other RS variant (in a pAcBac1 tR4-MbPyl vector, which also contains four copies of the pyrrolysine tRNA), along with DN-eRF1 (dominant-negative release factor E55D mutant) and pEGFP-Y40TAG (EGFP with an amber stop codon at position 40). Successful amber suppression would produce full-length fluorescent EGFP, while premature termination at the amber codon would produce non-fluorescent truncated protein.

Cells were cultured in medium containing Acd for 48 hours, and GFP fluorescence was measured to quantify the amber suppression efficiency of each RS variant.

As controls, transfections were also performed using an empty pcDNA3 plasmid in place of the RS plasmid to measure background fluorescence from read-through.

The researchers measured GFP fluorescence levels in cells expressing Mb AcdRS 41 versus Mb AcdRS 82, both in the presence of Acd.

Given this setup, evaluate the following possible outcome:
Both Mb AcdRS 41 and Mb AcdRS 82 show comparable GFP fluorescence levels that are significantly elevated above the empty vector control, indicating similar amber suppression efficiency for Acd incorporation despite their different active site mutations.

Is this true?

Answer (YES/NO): NO